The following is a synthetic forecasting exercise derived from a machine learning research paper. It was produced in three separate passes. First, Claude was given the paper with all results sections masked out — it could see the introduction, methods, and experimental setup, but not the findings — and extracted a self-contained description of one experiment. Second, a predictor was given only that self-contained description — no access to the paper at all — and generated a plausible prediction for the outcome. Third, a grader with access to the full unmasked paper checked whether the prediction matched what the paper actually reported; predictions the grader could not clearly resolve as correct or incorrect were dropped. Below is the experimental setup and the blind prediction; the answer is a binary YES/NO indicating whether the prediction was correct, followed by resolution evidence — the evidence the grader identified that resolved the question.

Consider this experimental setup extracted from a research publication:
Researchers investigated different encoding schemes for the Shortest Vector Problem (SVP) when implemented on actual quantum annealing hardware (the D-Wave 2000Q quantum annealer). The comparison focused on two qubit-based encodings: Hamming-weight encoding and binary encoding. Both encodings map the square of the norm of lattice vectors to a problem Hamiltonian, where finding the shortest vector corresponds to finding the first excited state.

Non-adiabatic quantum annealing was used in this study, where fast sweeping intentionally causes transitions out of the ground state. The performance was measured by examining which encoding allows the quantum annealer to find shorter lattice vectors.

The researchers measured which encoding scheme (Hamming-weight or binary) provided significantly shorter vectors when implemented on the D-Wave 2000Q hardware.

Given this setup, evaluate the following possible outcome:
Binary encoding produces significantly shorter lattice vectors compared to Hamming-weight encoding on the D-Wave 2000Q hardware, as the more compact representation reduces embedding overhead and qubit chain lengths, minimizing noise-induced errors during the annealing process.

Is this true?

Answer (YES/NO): NO